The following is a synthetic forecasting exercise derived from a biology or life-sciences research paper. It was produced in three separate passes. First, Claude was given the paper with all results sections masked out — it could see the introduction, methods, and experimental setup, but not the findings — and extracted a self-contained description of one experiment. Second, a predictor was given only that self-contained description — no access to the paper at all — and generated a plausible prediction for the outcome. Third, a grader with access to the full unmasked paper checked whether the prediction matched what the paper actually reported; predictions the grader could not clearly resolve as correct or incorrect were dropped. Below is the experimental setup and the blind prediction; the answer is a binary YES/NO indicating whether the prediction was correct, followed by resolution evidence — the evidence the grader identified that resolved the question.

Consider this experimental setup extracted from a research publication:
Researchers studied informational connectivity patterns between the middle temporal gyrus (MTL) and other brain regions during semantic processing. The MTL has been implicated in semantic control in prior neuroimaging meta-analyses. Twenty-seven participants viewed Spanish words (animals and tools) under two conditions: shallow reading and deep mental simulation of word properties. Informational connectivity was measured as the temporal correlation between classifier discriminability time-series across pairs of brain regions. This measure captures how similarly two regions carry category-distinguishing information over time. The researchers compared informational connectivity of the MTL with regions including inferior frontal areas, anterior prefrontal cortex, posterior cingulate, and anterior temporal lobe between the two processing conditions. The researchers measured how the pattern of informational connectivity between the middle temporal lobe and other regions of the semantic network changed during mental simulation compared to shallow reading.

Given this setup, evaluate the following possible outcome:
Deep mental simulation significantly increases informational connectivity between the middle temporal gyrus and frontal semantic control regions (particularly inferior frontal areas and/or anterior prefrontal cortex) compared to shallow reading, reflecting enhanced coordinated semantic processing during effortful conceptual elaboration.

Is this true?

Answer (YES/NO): YES